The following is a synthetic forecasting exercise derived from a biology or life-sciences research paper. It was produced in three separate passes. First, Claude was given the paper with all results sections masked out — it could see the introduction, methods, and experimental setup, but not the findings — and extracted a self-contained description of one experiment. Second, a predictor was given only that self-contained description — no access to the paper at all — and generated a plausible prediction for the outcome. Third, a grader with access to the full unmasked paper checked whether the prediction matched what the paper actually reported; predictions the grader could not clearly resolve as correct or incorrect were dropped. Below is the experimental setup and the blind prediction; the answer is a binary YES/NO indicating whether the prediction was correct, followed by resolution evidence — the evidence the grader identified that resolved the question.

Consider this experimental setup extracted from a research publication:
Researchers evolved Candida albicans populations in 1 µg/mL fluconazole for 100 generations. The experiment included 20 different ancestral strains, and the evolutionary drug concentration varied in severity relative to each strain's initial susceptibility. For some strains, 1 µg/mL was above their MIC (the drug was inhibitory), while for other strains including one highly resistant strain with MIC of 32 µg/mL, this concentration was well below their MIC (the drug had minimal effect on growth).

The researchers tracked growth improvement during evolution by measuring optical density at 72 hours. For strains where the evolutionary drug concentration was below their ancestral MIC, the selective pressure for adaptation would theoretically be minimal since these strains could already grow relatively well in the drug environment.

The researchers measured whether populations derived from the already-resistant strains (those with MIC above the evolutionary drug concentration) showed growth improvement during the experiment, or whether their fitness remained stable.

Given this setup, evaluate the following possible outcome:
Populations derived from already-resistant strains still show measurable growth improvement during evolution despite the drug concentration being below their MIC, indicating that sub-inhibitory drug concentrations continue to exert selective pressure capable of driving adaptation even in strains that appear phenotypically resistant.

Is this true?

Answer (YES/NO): NO